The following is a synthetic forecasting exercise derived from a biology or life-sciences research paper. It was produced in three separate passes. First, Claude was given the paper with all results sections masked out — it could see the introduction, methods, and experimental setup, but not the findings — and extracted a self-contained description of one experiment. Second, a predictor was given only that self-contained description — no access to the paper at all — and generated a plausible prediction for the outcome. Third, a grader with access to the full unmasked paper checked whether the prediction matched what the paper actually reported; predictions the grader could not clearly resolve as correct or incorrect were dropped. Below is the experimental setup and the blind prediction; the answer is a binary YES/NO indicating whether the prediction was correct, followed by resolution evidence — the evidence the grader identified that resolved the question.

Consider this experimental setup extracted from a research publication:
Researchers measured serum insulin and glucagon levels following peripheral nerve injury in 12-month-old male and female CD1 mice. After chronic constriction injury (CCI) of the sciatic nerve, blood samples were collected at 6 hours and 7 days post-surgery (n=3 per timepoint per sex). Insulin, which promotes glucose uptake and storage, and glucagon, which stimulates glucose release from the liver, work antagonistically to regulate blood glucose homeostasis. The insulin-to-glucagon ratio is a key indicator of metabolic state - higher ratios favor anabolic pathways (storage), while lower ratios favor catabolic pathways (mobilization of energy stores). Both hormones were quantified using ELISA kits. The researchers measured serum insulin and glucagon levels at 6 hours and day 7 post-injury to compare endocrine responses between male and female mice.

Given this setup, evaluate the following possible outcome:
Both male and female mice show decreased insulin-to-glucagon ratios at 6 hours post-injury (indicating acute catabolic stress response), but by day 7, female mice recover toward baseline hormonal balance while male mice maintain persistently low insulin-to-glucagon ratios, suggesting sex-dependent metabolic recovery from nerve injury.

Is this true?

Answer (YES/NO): NO